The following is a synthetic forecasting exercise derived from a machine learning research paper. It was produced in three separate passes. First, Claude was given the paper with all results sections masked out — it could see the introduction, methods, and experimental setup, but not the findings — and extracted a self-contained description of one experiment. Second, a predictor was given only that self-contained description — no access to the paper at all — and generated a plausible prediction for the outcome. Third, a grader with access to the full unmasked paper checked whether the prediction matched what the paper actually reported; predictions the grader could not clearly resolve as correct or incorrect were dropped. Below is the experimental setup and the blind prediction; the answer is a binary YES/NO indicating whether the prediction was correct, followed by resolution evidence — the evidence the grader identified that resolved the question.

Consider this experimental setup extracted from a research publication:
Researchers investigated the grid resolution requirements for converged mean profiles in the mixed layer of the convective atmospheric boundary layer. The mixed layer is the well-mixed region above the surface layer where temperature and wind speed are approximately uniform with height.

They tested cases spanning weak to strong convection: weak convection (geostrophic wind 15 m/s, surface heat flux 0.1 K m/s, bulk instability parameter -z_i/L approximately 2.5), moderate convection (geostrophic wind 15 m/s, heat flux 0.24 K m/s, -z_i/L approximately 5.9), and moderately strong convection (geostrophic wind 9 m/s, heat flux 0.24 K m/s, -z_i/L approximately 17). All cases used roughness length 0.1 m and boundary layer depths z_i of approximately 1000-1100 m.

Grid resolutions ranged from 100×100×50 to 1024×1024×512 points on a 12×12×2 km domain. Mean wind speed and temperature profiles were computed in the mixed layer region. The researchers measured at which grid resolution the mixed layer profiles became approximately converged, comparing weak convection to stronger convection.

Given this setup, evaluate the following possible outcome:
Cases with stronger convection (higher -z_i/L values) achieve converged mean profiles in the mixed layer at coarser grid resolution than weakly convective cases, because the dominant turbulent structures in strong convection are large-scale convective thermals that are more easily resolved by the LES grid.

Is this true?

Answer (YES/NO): YES